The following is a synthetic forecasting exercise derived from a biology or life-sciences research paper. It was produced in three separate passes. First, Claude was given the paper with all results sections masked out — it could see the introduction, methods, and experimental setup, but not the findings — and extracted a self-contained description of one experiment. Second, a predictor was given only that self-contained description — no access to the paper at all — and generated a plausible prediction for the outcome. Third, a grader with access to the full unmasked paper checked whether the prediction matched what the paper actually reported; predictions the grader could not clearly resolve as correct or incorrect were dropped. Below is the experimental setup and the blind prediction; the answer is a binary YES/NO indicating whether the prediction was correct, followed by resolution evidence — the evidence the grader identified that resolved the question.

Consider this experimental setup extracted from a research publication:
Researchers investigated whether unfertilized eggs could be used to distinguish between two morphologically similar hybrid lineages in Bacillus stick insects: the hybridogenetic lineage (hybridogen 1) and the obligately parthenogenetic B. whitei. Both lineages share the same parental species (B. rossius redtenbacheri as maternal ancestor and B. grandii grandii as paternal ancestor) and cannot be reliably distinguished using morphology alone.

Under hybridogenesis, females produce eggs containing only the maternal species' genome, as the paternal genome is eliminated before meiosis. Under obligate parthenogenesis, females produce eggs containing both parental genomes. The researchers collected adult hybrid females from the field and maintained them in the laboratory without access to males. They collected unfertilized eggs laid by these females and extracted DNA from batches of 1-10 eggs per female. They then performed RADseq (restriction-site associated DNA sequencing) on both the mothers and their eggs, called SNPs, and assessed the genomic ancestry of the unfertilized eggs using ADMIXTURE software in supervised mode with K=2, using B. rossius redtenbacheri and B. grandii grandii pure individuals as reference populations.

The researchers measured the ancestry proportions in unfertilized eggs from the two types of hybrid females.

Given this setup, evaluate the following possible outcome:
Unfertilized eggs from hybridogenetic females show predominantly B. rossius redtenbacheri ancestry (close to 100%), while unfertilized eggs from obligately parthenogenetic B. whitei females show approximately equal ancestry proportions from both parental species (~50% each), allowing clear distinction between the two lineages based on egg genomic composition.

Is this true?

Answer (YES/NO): YES